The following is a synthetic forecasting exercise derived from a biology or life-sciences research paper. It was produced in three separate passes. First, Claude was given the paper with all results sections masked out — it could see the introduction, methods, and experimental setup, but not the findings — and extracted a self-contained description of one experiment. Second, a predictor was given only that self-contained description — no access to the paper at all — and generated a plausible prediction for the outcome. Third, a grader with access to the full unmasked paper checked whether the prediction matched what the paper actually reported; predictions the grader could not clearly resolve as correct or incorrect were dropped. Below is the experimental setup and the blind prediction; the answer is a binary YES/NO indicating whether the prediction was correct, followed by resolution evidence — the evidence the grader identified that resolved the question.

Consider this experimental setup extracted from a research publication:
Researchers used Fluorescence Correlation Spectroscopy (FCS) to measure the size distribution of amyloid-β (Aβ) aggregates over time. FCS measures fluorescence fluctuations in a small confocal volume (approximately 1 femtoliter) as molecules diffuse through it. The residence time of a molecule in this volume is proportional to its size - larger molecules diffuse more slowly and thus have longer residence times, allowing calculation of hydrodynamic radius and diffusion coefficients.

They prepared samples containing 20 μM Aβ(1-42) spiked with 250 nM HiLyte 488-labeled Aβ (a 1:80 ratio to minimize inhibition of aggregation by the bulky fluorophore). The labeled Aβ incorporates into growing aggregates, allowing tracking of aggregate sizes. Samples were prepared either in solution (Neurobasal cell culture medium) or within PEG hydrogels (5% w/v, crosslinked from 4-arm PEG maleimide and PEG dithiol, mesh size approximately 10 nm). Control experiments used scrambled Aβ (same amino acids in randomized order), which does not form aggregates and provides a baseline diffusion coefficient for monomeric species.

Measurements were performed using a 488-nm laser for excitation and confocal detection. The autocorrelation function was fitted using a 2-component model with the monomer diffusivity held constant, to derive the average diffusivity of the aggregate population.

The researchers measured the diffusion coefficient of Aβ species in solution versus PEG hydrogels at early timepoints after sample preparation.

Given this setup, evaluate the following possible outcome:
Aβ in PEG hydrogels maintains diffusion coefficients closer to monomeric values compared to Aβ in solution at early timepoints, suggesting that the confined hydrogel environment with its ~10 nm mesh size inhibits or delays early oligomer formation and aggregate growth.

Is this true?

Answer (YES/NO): NO